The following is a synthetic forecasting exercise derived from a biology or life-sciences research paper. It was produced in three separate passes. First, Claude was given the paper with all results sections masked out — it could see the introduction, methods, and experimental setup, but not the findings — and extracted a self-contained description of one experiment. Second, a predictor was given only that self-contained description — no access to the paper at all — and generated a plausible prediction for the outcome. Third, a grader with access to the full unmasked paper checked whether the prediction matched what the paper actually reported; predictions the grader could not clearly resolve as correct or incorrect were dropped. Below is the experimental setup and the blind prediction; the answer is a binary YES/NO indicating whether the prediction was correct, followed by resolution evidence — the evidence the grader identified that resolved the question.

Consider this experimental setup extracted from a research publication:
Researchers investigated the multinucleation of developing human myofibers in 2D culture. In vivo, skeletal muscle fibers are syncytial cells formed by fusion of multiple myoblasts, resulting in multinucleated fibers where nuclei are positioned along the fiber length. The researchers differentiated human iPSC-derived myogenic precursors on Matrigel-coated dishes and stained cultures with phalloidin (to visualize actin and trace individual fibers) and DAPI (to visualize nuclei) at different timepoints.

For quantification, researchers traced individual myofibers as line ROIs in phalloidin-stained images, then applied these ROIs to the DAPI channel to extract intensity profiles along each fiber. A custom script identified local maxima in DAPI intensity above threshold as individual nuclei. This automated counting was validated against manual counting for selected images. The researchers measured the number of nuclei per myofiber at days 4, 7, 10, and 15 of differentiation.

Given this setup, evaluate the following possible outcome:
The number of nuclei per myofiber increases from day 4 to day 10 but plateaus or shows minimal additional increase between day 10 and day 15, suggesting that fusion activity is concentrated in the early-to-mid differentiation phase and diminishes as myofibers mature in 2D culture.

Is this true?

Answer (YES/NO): NO